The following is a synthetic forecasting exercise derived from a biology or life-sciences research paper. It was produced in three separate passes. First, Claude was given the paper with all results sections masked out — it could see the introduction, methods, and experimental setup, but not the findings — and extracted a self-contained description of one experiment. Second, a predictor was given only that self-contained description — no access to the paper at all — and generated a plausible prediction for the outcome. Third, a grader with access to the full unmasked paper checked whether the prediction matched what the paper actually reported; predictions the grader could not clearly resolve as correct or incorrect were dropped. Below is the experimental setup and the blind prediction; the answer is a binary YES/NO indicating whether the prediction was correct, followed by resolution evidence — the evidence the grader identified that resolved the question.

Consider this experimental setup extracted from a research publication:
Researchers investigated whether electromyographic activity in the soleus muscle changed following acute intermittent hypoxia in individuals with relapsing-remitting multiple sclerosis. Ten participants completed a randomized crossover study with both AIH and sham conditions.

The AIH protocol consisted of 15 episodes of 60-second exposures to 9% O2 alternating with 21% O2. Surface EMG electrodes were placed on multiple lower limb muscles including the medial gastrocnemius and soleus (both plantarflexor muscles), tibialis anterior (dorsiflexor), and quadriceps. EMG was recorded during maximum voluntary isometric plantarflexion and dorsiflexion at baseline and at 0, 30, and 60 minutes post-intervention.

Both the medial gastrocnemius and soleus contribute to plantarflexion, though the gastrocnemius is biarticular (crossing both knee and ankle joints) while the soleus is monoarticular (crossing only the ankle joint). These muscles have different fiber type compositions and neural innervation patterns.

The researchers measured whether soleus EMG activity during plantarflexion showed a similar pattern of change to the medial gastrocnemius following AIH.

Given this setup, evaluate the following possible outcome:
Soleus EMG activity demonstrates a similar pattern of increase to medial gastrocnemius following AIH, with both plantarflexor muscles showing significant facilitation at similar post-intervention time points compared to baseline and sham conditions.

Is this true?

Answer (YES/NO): NO